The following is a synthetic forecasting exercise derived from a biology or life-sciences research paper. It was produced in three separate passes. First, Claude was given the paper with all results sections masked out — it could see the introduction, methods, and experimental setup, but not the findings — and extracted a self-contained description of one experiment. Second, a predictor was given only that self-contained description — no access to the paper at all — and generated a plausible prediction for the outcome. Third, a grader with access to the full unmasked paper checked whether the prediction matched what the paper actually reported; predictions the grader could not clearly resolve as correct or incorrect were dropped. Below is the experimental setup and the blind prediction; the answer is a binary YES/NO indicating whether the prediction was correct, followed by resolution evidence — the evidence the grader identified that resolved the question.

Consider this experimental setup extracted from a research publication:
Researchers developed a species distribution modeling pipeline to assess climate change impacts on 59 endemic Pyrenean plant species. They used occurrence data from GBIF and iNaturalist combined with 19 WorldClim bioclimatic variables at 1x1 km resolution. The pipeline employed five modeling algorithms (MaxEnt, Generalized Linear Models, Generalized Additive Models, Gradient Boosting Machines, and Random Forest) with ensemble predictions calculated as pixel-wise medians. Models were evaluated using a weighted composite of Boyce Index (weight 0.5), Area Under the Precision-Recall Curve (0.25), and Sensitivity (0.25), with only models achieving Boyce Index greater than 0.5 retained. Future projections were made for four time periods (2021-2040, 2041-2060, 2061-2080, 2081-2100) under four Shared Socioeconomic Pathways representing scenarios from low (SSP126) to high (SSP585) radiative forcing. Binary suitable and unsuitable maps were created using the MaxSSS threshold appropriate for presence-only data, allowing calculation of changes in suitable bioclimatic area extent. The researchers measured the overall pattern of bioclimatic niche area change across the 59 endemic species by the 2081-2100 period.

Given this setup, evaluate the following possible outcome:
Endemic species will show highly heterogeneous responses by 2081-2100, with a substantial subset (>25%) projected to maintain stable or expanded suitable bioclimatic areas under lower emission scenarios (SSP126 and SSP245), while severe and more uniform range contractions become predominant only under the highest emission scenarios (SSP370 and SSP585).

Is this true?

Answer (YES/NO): NO